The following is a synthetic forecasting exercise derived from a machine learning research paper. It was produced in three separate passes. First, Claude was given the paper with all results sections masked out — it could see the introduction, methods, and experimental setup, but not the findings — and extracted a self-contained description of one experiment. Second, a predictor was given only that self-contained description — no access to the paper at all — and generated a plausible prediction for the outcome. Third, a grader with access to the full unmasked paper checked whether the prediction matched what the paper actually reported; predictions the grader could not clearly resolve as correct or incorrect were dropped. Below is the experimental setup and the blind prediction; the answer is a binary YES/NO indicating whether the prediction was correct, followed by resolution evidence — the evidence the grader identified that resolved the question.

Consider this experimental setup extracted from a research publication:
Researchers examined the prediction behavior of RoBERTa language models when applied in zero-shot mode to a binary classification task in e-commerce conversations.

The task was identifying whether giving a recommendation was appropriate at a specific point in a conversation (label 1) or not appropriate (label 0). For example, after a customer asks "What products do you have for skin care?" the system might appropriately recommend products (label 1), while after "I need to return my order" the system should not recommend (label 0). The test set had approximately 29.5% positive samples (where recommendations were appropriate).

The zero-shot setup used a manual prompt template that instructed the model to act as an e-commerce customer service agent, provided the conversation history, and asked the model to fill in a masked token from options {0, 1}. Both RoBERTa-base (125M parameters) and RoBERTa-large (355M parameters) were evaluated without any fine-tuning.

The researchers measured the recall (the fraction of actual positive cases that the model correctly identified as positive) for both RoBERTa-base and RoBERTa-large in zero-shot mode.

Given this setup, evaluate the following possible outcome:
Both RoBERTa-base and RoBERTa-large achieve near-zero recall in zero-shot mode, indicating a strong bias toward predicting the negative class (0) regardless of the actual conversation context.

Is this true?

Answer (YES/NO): NO